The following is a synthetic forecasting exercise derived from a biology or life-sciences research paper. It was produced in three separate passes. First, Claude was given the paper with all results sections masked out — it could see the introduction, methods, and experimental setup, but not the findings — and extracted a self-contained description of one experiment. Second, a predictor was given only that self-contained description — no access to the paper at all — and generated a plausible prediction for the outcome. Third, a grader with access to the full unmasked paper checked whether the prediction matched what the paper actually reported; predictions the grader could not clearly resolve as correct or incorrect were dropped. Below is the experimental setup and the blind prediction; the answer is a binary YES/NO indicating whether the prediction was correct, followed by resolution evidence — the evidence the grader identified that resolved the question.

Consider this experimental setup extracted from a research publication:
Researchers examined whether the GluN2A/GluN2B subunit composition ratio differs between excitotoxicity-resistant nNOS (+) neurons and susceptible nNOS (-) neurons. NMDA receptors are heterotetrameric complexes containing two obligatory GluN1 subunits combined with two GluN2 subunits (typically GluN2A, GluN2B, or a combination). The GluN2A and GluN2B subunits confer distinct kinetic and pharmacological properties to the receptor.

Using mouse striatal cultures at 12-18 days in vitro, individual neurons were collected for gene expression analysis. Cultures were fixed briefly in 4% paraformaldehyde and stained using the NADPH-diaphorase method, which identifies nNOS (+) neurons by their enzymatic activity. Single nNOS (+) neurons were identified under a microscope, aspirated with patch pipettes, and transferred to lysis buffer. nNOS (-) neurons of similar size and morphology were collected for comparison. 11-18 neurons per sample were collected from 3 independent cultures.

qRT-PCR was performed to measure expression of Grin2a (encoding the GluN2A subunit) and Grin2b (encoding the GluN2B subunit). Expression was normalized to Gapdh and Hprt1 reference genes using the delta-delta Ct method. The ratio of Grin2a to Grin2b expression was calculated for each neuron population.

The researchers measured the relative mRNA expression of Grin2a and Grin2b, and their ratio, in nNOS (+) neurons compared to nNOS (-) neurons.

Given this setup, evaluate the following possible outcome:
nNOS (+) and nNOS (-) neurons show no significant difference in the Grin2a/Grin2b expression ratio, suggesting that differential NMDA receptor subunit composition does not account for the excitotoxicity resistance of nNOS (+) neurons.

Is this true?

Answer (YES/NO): YES